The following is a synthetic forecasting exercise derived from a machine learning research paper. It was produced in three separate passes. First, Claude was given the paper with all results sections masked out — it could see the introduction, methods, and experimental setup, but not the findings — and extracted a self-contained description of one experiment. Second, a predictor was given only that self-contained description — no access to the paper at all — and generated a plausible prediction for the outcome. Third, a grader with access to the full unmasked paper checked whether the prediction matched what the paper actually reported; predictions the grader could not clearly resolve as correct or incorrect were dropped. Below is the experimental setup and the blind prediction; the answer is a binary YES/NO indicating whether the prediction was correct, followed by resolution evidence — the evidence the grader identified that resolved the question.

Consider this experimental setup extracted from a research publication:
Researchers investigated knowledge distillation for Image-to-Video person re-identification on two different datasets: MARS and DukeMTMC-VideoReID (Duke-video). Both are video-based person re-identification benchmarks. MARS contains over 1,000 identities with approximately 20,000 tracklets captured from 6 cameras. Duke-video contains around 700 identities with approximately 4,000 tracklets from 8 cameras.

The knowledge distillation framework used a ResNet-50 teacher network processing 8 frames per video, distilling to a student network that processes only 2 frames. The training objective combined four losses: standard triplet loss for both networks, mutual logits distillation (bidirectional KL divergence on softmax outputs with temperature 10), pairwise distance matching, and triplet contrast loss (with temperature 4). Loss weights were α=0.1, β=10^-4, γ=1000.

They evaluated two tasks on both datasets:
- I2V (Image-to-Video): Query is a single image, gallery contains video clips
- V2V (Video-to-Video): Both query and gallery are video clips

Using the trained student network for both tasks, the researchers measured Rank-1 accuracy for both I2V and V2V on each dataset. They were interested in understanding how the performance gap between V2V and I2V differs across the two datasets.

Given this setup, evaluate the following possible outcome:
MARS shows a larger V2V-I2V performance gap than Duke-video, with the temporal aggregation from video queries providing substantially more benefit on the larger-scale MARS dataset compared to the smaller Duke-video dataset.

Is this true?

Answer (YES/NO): NO